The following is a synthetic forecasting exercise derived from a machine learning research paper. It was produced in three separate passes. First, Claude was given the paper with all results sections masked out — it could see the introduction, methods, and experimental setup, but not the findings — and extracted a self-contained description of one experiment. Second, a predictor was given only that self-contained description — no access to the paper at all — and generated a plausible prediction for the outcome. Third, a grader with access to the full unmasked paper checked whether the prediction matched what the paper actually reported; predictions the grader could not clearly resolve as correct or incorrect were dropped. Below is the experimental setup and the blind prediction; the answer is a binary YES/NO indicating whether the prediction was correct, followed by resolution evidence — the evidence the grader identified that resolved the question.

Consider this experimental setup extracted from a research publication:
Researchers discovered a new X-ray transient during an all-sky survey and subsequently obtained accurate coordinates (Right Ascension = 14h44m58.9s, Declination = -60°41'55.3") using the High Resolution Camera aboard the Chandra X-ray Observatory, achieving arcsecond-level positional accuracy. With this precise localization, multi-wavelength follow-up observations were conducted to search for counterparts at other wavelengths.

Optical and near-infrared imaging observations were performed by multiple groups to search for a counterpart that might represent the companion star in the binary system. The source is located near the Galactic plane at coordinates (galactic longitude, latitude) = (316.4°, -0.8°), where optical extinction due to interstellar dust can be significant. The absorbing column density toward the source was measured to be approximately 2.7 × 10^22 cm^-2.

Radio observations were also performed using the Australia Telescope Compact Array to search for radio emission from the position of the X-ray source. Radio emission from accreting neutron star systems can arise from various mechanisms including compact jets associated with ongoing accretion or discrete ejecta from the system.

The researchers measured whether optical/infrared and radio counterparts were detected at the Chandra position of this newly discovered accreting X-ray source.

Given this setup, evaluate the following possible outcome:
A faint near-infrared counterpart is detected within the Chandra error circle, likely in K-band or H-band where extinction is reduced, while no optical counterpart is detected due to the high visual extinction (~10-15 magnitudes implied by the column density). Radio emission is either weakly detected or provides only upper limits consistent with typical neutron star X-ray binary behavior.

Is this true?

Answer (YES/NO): NO